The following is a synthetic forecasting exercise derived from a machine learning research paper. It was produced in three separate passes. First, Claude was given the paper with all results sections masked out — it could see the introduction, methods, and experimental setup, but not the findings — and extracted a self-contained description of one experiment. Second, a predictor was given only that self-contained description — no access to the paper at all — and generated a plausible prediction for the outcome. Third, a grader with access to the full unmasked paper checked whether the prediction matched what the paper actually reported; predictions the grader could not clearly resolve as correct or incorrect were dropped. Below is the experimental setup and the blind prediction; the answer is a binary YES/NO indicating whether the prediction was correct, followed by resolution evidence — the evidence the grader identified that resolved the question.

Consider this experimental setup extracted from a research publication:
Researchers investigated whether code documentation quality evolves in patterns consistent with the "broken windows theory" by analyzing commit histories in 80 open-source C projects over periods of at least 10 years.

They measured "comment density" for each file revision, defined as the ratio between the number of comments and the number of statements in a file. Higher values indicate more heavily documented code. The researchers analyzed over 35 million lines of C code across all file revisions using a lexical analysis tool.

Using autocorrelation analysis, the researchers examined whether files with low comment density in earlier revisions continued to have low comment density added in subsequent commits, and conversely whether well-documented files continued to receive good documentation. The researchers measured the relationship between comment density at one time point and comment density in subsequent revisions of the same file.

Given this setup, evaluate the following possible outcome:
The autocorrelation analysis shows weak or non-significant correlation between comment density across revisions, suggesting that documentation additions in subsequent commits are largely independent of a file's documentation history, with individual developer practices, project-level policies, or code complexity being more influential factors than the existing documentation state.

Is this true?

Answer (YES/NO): NO